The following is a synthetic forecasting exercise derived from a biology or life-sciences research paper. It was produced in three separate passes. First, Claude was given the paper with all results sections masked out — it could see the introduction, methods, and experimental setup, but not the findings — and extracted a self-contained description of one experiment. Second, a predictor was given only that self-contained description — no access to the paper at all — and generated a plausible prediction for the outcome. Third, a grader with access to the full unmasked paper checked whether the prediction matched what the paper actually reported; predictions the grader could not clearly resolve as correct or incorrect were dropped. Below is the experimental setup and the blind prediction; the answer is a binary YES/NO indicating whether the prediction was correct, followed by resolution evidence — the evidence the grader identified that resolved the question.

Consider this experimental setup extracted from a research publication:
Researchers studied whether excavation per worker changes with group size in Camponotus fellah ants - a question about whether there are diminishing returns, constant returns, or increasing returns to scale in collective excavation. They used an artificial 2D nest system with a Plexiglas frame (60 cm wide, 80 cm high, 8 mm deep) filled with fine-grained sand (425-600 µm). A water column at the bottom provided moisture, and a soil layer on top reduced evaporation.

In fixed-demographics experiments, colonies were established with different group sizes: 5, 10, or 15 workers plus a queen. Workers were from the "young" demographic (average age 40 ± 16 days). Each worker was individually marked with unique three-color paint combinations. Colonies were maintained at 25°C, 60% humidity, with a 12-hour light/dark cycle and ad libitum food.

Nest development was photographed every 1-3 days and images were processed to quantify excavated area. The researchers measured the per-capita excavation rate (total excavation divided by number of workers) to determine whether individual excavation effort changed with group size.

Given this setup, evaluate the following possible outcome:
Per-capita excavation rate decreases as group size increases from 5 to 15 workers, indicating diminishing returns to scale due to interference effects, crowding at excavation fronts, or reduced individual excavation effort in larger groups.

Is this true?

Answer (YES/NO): NO